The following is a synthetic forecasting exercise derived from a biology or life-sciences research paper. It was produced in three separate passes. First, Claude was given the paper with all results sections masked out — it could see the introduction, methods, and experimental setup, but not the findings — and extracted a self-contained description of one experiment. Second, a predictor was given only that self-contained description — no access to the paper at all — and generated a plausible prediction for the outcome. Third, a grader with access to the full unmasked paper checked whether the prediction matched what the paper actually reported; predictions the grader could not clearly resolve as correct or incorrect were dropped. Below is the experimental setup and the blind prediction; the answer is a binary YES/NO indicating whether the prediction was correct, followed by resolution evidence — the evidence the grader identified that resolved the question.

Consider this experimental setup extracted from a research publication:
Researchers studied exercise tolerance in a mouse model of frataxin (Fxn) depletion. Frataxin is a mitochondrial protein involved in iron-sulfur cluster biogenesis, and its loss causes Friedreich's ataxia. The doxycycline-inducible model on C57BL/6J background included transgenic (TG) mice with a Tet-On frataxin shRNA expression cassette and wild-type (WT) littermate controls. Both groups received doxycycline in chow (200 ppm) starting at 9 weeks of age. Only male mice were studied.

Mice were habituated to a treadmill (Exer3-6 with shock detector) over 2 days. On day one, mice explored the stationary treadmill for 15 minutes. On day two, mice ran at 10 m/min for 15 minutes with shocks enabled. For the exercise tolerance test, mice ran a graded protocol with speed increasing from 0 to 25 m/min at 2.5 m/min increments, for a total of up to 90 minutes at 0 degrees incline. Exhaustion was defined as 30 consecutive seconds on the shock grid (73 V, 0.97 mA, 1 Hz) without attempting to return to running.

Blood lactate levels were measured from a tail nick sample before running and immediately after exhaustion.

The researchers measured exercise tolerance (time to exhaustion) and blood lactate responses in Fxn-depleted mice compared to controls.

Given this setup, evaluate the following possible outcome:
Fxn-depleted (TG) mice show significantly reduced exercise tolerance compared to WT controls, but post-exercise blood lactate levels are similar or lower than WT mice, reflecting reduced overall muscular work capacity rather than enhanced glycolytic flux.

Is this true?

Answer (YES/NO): NO